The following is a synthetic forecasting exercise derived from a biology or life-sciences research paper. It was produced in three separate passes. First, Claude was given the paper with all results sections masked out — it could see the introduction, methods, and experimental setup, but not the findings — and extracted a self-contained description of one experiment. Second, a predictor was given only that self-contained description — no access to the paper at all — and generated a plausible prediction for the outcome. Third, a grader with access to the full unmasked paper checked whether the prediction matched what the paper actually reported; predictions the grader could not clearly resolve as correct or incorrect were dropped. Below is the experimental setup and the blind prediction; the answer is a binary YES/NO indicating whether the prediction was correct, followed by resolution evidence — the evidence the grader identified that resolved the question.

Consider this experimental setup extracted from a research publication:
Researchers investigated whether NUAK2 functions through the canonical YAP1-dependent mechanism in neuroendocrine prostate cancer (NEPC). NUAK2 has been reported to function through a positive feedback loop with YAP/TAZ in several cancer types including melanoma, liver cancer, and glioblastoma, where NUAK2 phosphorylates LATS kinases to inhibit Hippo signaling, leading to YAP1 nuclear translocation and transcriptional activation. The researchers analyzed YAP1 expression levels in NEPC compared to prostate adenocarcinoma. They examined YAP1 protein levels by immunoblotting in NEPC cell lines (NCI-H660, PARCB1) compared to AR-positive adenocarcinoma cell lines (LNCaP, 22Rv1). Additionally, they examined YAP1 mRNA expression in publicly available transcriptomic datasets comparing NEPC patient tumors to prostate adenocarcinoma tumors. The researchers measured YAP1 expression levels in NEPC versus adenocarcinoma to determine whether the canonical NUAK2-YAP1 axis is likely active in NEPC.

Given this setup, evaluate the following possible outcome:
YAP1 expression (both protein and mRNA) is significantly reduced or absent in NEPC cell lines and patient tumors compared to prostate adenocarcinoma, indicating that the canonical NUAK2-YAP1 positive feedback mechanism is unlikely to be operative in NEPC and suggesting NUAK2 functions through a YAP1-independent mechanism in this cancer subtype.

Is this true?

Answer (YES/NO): YES